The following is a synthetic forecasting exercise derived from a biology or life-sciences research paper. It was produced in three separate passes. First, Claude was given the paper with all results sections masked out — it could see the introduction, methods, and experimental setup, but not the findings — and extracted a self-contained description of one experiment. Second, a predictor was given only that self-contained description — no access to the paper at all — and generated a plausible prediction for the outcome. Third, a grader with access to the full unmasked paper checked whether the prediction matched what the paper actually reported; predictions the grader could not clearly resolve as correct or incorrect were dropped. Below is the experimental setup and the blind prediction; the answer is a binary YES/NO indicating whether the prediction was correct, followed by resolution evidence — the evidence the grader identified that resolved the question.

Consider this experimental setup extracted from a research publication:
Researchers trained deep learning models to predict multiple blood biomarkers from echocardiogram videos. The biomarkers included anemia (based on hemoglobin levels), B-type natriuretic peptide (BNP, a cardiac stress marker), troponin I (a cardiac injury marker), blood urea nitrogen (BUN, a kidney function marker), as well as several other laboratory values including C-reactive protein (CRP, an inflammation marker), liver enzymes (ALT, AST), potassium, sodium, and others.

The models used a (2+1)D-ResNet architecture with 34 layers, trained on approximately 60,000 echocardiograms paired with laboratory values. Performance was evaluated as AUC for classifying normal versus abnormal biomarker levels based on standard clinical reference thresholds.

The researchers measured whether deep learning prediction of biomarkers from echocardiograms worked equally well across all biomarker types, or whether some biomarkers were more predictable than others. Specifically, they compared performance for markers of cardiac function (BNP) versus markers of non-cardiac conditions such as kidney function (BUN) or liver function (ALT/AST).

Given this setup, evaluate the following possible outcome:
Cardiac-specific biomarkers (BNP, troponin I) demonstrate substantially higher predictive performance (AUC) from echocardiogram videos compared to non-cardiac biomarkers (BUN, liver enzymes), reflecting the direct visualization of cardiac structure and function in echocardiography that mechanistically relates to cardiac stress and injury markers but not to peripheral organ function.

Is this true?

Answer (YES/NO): NO